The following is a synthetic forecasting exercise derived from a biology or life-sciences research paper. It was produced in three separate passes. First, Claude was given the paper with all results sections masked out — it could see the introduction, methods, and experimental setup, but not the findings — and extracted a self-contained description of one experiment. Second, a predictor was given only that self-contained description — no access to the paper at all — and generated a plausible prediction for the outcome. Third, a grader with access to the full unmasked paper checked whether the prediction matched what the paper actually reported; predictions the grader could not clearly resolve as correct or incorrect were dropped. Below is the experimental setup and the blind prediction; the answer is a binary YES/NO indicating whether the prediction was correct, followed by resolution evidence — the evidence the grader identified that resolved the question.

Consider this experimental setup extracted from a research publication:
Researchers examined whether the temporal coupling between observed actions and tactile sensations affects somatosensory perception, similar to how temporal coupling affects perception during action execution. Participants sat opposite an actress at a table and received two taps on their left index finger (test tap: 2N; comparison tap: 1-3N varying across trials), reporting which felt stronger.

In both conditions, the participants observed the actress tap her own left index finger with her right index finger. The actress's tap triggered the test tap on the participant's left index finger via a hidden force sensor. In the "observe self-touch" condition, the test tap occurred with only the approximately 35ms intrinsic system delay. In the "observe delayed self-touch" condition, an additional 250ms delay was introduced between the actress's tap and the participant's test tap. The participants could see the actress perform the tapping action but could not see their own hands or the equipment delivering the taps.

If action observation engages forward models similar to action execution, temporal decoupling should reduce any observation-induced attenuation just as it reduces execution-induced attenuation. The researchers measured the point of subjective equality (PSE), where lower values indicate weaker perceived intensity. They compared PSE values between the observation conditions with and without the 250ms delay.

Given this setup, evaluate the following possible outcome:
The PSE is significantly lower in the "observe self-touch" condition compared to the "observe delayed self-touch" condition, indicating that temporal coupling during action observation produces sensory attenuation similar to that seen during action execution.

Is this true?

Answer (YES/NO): NO